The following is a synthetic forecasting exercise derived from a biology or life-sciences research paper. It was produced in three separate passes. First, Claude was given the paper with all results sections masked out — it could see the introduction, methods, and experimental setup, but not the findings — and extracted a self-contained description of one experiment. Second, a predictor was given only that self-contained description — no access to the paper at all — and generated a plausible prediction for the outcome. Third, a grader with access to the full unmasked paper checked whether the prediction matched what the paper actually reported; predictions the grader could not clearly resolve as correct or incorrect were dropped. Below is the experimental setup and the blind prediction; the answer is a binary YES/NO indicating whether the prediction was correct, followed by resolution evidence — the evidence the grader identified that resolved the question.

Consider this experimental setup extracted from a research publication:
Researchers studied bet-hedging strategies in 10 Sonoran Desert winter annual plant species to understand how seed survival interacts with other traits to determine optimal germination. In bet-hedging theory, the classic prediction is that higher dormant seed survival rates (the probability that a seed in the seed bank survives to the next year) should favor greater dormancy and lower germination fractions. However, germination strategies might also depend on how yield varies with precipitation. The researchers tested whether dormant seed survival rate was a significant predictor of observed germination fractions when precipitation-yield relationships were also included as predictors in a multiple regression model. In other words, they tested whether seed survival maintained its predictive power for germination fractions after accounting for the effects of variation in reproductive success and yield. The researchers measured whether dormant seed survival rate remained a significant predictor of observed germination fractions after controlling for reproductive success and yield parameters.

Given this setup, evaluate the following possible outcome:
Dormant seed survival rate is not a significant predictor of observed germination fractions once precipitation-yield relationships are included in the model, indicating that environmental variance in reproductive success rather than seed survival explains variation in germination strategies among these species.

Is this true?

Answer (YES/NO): NO